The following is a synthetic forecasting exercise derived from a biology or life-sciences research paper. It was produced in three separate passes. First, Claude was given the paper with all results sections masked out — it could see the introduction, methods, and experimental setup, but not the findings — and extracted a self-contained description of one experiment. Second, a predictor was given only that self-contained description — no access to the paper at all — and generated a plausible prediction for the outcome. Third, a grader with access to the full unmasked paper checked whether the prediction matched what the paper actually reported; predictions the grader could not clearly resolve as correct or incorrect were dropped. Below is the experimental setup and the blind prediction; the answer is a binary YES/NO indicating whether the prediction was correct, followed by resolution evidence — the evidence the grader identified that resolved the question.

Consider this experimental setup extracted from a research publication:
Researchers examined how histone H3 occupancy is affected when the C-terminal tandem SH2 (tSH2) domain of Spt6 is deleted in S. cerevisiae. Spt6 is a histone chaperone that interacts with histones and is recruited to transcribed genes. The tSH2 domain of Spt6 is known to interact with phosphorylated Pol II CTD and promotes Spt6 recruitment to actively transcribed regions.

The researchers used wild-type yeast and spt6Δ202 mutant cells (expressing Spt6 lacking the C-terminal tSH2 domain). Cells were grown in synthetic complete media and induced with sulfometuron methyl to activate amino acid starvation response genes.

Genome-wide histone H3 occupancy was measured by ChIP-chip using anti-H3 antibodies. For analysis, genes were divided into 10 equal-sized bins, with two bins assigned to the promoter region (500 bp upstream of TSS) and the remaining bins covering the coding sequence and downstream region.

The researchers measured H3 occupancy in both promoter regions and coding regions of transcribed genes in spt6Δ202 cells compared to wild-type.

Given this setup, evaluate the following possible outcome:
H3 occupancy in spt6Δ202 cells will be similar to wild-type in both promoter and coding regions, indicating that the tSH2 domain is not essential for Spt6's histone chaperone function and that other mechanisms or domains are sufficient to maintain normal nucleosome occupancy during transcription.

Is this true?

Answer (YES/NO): NO